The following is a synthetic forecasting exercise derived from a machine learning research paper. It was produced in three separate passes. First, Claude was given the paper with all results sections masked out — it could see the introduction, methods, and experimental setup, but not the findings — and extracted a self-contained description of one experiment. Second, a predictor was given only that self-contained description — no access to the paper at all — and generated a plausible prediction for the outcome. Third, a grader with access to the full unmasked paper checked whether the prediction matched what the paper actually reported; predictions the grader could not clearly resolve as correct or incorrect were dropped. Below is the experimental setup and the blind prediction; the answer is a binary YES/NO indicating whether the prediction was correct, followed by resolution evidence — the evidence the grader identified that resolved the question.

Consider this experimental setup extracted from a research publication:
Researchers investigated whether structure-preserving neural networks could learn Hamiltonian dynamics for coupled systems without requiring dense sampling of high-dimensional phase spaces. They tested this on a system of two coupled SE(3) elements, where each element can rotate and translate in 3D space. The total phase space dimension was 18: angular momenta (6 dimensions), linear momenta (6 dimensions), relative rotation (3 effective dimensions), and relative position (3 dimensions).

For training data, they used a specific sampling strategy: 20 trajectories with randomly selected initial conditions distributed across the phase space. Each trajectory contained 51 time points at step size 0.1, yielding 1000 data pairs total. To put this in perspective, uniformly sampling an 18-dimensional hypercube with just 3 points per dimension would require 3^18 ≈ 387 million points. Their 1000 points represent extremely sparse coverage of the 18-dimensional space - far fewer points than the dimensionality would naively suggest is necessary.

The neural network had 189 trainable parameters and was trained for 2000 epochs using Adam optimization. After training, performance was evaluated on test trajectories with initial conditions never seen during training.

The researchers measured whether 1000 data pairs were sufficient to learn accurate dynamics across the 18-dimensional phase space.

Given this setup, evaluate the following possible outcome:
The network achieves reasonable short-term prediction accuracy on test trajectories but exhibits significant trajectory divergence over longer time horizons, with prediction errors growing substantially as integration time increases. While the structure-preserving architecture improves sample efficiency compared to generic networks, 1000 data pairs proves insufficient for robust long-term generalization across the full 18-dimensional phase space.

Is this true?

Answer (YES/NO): NO